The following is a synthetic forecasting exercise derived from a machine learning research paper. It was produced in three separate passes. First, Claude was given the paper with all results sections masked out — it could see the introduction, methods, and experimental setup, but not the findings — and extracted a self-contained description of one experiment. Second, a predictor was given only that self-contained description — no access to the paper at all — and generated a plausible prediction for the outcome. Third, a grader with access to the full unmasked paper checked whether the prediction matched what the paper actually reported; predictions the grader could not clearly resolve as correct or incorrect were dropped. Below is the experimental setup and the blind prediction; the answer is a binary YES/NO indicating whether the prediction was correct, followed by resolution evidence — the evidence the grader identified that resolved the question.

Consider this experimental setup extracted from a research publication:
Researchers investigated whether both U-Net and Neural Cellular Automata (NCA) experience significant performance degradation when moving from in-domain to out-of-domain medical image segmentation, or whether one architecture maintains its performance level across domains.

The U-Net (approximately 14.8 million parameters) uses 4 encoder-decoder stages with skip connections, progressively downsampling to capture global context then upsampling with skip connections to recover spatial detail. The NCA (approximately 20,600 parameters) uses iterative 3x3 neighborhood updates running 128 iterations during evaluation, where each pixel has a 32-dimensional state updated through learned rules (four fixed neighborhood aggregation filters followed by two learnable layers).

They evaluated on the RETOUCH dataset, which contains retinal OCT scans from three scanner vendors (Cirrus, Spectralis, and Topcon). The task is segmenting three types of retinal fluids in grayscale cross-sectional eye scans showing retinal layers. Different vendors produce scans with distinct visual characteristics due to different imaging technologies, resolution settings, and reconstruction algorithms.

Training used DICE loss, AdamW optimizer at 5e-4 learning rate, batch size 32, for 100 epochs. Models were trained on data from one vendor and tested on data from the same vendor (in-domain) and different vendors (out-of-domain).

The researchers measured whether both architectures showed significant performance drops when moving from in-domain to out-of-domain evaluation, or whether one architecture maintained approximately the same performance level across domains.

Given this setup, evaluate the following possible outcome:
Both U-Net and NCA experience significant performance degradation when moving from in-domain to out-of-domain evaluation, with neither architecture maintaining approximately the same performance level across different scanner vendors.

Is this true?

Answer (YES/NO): YES